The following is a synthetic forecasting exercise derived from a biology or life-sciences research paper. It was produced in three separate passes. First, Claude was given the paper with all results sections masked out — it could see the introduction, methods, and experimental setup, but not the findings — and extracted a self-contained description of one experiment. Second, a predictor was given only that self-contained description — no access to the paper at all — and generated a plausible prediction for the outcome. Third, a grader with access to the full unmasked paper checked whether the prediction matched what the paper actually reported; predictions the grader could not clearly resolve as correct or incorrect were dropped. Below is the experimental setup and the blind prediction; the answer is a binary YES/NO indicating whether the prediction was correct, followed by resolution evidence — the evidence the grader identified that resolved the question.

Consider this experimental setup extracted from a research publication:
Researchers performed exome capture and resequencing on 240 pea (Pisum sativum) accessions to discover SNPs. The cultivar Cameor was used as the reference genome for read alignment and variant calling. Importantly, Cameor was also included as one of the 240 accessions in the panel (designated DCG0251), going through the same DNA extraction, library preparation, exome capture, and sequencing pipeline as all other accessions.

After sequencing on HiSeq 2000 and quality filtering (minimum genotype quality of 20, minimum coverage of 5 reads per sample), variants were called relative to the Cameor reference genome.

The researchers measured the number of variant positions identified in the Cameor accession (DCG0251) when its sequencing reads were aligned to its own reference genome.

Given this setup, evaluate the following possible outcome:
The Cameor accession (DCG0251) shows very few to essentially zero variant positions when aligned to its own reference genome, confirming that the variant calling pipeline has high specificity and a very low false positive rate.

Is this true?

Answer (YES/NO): YES